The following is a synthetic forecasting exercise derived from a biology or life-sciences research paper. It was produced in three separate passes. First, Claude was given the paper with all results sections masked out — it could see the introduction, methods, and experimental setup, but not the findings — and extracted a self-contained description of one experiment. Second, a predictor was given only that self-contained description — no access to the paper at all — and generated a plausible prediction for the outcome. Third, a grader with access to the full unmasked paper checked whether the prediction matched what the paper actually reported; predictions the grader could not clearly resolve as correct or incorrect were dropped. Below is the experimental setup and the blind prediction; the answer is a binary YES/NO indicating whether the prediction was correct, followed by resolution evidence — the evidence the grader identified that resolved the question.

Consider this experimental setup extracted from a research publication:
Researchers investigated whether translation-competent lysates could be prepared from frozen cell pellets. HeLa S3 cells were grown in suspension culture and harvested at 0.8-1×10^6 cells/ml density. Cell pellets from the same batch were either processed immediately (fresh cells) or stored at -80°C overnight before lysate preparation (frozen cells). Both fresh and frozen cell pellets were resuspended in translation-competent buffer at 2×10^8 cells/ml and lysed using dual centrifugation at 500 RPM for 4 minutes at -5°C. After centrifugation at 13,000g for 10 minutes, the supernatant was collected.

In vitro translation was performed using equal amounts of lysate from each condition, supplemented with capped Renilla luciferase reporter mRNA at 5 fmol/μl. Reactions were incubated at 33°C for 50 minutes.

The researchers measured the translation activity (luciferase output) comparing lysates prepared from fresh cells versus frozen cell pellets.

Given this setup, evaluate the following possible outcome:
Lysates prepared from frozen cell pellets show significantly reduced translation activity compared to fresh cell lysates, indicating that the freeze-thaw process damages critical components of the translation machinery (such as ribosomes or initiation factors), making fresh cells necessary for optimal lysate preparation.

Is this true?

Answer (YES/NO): NO